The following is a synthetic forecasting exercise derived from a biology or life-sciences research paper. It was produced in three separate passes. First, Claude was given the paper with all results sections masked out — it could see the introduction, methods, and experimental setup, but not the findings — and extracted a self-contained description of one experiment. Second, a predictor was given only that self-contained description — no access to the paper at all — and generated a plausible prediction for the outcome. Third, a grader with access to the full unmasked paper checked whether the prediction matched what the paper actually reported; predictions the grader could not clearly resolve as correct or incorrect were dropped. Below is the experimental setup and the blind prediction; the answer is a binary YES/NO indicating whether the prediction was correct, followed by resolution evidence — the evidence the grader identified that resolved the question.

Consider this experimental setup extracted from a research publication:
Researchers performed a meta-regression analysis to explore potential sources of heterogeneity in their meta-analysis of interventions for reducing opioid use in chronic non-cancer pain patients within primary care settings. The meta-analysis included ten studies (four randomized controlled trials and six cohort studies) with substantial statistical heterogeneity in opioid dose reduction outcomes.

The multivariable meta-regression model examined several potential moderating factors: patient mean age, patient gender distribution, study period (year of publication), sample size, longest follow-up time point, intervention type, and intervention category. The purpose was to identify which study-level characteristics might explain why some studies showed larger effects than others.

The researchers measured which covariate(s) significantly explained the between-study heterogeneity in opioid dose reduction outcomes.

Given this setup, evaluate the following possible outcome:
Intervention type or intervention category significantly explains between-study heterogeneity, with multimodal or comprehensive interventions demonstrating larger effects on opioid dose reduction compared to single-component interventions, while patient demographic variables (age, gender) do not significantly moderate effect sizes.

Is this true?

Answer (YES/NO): NO